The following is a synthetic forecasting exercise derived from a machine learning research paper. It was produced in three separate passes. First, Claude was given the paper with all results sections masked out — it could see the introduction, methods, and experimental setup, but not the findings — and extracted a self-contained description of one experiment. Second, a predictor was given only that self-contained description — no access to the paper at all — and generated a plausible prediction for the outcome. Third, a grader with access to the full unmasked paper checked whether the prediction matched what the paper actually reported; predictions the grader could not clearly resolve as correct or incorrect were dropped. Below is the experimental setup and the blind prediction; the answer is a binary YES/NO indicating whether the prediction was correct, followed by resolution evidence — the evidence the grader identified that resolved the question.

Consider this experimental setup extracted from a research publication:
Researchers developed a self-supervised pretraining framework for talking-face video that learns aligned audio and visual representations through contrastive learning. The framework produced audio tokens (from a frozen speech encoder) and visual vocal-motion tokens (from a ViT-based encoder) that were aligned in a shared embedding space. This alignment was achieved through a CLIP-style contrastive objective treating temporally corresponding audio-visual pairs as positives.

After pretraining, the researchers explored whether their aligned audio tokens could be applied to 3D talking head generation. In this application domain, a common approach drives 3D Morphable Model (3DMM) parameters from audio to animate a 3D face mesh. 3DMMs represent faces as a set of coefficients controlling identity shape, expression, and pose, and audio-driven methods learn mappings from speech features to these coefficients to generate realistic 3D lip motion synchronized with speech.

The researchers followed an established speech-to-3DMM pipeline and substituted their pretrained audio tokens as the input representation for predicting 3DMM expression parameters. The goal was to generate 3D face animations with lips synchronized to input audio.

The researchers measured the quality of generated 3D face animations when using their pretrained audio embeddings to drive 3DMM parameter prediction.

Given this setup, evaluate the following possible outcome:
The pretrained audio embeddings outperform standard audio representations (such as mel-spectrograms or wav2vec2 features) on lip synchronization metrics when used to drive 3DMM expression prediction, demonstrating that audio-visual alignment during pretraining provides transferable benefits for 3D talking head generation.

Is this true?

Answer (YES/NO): NO